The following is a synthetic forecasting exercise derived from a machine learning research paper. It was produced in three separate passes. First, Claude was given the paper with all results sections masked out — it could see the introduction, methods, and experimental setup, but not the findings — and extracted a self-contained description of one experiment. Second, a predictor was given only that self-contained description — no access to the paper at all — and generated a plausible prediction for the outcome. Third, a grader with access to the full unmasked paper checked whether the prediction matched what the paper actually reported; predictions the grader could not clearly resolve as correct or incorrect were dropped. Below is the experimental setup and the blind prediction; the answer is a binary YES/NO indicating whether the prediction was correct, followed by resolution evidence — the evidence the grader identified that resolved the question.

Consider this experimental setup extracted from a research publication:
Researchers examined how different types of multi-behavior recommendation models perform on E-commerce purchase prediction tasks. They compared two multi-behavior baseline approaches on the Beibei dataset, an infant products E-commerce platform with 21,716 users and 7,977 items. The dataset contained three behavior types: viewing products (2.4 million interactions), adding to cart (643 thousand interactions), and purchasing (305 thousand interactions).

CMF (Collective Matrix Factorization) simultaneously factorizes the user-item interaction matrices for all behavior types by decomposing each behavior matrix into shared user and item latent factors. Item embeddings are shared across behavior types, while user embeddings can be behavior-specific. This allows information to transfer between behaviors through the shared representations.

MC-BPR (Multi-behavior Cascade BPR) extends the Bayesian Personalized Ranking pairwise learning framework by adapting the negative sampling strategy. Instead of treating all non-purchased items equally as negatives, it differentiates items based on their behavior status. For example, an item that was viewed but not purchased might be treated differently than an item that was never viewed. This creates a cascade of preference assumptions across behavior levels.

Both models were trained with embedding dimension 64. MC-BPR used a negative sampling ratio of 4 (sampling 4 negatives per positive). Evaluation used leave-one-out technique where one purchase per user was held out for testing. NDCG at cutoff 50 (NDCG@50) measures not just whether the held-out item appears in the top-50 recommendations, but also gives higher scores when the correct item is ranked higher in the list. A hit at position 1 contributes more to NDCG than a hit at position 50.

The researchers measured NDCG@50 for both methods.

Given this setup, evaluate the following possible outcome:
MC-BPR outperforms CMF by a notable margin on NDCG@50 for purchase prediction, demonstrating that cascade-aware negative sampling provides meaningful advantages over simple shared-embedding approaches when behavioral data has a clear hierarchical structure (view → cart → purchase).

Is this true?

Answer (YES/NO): NO